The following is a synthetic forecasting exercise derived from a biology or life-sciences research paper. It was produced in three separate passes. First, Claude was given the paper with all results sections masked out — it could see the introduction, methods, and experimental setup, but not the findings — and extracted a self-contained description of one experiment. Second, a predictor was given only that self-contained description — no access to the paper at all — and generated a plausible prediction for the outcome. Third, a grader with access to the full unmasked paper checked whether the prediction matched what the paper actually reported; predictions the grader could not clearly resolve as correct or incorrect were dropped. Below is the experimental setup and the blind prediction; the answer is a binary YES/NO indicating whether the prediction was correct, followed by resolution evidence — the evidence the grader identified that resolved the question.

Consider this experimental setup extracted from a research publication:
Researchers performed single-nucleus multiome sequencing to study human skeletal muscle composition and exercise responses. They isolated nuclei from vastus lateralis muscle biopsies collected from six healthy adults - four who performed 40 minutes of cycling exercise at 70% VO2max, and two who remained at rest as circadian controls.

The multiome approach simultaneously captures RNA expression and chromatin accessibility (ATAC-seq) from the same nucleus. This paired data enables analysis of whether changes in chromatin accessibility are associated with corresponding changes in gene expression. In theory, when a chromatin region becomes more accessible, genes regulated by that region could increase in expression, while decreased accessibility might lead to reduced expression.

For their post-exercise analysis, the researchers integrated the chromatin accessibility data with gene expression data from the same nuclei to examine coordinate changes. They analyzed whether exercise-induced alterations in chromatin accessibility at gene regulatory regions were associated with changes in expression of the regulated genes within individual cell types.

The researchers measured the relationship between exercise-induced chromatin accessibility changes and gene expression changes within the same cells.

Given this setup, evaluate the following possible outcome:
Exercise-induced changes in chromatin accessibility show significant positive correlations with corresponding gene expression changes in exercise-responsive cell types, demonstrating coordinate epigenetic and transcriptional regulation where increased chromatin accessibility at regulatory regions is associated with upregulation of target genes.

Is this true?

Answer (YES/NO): YES